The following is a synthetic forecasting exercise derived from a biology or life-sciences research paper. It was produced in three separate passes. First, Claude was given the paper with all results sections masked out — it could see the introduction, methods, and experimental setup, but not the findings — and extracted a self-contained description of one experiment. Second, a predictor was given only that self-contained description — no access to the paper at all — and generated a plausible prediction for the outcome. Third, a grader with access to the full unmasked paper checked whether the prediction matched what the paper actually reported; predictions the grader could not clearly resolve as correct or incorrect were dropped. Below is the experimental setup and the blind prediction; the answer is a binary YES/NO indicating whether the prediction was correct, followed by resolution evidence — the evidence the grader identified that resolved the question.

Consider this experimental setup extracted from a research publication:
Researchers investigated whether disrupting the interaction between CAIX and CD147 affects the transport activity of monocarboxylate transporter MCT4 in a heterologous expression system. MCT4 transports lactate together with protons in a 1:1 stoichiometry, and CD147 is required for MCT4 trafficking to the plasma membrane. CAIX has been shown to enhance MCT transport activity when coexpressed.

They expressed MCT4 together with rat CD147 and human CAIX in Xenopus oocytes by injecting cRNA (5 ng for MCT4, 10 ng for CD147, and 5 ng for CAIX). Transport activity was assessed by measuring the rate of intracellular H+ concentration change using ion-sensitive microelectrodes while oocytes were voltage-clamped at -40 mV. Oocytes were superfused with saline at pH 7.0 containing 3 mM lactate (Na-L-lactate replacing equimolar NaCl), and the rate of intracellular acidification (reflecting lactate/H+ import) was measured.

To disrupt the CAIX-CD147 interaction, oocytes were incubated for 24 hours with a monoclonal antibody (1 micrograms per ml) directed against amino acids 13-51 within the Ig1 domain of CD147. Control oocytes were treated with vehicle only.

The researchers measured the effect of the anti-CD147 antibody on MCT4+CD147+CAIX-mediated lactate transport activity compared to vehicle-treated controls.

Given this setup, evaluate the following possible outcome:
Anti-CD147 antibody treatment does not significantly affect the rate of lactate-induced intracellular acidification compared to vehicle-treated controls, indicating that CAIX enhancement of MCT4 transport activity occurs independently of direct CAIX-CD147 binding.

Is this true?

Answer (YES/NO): NO